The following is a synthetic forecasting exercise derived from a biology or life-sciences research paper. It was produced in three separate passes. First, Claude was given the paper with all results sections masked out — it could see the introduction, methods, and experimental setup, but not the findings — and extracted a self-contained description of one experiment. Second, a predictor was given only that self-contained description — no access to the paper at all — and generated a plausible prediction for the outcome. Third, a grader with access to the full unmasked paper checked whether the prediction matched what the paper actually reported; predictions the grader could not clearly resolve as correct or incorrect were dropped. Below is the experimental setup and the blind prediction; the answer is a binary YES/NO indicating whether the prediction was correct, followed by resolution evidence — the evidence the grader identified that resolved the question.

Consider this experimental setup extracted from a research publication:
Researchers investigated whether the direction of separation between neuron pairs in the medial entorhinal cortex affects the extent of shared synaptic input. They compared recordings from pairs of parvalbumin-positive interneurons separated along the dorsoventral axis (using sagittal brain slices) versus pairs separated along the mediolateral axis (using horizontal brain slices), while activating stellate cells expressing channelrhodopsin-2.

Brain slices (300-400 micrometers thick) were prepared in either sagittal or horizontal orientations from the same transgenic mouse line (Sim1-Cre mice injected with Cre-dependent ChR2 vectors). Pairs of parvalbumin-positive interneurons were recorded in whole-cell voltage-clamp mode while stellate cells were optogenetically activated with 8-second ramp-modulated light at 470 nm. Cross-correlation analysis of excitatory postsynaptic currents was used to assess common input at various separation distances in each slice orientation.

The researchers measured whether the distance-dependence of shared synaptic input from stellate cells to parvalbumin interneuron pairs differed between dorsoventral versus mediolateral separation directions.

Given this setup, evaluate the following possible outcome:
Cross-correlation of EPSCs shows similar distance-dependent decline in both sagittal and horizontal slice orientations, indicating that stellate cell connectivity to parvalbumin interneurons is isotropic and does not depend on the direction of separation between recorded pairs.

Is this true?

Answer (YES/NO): NO